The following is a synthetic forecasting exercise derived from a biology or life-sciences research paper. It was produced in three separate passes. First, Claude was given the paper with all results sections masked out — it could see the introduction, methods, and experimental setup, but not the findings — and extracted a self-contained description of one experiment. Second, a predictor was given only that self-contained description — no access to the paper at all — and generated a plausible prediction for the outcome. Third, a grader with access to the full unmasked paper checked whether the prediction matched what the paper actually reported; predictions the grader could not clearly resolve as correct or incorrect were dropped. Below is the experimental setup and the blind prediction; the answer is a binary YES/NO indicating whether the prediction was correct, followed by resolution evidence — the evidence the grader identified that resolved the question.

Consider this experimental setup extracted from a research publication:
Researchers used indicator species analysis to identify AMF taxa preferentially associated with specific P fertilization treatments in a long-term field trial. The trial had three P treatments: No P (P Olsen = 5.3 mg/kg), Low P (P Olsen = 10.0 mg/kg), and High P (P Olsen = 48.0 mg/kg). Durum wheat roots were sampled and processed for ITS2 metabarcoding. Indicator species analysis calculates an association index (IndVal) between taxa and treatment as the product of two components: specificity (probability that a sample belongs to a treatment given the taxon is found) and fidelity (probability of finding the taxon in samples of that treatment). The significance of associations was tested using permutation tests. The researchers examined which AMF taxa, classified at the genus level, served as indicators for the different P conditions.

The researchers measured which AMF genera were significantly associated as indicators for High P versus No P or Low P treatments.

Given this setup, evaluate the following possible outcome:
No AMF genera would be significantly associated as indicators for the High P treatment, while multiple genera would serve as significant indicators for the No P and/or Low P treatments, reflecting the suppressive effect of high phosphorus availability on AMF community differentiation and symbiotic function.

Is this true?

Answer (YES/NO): NO